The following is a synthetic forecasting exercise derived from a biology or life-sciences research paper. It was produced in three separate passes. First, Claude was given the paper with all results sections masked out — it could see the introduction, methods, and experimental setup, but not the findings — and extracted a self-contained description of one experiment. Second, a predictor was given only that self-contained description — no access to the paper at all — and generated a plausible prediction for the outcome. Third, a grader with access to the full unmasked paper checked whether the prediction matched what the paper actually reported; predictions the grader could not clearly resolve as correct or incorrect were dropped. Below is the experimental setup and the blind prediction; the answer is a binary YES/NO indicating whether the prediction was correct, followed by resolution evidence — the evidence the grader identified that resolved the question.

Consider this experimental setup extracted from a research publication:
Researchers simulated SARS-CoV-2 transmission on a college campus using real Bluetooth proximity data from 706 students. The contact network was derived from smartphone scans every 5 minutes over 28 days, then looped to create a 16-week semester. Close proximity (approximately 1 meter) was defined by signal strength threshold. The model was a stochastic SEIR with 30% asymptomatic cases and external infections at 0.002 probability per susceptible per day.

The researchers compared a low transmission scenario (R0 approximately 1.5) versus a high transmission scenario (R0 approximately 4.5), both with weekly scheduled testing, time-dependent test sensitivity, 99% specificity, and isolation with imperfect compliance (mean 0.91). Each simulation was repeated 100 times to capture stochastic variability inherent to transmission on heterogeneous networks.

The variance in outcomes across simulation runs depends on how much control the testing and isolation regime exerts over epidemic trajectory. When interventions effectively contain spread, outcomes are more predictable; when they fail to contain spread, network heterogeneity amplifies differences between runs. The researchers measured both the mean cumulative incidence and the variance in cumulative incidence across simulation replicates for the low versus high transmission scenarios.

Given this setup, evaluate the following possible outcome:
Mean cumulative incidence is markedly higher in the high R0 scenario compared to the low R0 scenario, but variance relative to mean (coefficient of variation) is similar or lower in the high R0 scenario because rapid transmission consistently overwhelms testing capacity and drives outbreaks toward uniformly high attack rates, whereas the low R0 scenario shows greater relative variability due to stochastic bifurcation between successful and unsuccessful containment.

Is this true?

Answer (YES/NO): YES